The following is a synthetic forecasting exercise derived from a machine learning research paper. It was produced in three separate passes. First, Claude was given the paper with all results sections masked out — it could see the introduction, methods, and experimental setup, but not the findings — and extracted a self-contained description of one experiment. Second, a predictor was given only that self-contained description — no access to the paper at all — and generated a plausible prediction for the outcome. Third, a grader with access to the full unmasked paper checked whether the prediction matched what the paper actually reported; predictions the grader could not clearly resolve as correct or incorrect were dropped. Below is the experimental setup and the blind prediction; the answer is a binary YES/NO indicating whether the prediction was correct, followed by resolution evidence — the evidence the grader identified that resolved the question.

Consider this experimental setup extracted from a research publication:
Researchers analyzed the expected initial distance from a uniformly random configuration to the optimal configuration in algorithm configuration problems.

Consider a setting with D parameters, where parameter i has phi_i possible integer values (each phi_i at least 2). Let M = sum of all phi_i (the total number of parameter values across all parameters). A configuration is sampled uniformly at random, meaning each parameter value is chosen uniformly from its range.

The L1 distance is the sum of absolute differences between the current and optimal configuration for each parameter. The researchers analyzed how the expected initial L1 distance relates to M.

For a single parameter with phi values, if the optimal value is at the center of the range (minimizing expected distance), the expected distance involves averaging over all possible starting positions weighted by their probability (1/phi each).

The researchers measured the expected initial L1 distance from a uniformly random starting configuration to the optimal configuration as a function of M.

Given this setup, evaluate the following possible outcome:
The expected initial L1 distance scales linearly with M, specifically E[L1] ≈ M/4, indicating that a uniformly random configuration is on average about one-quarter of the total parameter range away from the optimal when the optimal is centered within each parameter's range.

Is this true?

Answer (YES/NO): YES